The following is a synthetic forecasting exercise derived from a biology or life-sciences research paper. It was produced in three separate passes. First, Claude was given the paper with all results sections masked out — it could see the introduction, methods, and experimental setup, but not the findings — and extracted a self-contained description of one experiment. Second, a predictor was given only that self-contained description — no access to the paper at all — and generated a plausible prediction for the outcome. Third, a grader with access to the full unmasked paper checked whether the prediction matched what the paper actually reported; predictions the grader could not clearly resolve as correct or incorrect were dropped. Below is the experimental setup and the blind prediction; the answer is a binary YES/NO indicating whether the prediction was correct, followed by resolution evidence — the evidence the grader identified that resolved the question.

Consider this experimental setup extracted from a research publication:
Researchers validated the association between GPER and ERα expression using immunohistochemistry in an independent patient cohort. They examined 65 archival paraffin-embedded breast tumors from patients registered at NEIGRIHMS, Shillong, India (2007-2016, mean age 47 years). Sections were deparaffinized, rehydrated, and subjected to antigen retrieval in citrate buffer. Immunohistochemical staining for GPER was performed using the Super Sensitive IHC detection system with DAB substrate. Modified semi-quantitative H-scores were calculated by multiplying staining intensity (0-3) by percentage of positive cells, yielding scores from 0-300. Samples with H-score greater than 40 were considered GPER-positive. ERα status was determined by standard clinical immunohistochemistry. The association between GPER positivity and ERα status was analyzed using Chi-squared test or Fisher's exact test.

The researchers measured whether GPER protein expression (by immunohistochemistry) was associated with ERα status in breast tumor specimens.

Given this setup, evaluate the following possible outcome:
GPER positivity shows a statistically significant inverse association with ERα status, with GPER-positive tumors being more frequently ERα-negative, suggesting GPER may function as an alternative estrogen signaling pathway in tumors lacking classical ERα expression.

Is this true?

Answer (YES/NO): NO